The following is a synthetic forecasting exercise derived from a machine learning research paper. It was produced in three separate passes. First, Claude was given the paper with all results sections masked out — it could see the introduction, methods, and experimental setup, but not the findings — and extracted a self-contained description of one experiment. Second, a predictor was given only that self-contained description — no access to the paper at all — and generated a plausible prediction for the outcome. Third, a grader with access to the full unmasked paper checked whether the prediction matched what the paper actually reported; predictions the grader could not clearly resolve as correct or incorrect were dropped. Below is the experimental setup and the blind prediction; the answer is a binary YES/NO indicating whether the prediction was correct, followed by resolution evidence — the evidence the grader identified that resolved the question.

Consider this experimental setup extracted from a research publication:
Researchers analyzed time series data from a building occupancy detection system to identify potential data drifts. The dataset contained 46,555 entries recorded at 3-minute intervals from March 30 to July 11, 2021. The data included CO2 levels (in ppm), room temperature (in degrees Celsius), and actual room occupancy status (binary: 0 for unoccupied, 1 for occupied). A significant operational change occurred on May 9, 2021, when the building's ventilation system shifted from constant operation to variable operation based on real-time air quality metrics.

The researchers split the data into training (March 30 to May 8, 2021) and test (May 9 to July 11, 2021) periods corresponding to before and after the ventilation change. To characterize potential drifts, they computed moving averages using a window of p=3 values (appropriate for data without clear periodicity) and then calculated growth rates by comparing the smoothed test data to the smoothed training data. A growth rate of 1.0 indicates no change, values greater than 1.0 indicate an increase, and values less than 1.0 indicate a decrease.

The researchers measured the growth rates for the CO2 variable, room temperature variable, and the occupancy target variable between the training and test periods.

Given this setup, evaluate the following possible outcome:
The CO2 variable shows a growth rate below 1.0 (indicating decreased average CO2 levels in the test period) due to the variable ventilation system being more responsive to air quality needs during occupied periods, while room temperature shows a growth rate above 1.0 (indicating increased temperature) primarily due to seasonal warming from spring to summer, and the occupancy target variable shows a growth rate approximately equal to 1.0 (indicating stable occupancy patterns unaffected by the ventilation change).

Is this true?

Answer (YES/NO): NO